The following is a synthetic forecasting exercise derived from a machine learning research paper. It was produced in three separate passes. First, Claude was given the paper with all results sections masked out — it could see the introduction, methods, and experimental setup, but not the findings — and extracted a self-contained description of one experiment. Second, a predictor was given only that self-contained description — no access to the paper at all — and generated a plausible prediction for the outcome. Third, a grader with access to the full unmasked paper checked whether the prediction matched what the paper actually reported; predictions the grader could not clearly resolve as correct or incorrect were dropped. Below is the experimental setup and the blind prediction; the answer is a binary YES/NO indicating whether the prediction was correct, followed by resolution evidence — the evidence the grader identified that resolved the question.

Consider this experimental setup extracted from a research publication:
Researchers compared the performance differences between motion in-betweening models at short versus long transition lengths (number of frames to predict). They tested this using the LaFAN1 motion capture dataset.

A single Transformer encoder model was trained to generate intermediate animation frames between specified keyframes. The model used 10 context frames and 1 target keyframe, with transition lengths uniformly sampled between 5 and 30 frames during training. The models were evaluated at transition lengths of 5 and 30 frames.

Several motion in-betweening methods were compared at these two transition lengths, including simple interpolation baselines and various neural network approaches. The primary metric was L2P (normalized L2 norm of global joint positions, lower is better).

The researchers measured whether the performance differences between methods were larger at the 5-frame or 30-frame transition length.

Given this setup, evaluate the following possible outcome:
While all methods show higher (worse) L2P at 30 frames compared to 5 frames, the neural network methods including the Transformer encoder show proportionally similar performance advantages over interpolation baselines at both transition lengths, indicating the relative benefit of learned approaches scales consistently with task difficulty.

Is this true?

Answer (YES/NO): NO